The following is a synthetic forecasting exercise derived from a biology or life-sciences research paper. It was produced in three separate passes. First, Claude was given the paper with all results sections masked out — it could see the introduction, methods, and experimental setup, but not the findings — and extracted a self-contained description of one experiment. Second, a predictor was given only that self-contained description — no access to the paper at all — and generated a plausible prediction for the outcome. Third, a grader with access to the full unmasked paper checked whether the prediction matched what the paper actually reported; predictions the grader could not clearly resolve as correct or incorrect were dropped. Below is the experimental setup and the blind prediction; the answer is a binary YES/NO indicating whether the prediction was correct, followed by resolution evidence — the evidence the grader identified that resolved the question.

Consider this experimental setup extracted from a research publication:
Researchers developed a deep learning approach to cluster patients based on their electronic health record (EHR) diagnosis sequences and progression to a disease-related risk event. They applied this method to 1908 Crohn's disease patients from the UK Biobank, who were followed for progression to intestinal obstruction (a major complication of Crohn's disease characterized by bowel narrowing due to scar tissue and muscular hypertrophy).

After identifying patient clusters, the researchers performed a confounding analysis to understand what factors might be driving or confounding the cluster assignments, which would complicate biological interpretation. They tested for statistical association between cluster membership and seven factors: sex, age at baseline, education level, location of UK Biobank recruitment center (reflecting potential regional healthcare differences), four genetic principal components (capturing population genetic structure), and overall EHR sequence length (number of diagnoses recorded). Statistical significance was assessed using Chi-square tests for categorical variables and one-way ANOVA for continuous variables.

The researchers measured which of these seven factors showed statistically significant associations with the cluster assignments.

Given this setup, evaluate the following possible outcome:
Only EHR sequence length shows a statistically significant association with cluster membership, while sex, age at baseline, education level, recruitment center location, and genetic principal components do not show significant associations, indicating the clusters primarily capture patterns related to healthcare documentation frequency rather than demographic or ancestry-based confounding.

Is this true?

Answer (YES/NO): NO